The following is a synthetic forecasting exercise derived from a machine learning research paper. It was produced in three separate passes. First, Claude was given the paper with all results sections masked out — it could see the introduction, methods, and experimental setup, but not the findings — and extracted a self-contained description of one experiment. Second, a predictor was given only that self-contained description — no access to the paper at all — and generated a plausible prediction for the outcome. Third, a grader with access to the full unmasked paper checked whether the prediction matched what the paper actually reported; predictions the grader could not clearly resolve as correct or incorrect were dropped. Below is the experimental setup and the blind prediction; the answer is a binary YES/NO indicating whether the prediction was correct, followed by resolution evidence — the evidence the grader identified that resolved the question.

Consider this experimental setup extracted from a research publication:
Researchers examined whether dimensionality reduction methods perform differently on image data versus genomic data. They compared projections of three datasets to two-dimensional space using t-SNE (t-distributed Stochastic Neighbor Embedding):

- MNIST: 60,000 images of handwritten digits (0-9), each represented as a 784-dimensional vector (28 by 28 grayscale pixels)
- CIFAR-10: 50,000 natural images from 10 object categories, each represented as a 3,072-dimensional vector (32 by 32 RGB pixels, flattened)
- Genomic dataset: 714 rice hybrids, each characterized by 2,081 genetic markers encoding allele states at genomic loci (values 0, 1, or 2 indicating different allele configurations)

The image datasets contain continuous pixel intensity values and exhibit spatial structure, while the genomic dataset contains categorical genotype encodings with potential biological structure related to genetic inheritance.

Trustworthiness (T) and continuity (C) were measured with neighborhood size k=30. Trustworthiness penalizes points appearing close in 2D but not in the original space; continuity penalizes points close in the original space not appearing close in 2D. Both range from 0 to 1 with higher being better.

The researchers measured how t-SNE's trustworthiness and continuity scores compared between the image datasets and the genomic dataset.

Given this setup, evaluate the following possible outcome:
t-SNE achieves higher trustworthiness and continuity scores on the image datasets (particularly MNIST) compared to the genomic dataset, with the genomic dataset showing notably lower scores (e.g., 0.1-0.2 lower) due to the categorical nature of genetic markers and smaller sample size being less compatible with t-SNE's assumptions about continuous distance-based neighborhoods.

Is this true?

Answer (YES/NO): NO